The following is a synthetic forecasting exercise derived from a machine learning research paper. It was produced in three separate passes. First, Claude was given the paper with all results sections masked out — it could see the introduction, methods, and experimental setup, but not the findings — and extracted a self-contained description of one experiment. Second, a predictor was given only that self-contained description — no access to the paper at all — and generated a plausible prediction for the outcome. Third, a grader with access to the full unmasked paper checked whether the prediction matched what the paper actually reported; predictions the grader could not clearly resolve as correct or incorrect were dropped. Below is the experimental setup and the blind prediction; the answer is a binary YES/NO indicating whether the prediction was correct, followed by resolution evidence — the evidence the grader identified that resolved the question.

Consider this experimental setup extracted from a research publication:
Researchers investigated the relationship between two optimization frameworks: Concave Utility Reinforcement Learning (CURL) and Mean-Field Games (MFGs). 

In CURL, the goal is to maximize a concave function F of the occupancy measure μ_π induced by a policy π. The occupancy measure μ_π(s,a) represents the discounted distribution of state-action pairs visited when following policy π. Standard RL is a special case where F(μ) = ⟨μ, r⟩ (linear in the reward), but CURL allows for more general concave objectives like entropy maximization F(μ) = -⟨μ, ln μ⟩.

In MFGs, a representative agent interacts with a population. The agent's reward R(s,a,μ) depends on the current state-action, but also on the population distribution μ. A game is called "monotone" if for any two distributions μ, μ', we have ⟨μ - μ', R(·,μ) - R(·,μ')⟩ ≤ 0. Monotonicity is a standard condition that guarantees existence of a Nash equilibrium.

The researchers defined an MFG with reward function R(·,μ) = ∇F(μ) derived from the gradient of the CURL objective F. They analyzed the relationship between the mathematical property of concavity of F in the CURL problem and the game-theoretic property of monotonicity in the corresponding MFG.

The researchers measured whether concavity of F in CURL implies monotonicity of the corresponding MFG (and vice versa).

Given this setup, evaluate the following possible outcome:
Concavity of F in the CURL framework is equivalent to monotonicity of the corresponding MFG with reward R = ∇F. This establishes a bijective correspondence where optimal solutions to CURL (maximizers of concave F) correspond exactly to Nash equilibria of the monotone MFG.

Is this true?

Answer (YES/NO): YES